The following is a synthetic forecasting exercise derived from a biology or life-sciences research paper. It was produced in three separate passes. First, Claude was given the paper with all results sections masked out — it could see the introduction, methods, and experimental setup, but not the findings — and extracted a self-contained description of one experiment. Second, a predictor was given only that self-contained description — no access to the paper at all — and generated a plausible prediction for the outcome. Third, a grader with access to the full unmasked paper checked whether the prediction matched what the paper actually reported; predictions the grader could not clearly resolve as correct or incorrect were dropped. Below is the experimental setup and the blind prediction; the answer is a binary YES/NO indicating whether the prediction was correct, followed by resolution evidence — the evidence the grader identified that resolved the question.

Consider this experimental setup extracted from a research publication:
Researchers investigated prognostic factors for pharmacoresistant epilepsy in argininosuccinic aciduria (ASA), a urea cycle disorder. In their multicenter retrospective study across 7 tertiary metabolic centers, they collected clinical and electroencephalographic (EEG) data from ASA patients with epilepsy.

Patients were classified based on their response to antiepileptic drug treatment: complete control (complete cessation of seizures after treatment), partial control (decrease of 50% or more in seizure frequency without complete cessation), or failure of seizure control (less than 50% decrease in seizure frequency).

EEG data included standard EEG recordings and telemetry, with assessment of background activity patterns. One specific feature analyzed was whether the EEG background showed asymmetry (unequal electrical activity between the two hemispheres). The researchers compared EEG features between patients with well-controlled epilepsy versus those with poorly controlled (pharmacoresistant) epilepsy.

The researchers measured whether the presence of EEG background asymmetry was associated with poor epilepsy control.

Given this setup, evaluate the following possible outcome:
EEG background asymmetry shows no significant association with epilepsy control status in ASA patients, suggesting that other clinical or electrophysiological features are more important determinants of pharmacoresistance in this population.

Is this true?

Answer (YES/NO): NO